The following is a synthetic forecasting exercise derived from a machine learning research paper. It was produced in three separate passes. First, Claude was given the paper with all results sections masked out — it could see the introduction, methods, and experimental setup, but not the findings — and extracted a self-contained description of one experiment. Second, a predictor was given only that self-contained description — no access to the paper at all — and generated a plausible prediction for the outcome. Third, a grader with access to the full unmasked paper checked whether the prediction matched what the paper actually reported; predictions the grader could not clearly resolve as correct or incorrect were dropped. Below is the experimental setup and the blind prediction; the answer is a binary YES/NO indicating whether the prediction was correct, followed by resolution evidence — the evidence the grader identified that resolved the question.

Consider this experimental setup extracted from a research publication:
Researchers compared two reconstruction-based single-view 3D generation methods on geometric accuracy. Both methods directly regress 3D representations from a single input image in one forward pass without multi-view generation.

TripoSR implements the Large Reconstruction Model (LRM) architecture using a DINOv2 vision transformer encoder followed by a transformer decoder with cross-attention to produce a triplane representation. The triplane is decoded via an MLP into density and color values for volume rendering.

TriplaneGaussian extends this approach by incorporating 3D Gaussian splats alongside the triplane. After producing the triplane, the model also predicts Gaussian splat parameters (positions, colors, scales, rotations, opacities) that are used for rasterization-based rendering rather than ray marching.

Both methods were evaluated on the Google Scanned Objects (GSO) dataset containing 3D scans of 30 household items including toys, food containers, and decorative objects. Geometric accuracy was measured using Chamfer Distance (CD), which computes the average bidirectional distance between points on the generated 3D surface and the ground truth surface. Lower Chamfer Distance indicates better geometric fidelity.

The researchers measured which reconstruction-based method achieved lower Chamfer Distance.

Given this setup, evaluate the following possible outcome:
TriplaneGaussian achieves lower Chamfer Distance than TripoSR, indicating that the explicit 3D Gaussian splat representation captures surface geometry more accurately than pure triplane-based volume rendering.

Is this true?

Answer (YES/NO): NO